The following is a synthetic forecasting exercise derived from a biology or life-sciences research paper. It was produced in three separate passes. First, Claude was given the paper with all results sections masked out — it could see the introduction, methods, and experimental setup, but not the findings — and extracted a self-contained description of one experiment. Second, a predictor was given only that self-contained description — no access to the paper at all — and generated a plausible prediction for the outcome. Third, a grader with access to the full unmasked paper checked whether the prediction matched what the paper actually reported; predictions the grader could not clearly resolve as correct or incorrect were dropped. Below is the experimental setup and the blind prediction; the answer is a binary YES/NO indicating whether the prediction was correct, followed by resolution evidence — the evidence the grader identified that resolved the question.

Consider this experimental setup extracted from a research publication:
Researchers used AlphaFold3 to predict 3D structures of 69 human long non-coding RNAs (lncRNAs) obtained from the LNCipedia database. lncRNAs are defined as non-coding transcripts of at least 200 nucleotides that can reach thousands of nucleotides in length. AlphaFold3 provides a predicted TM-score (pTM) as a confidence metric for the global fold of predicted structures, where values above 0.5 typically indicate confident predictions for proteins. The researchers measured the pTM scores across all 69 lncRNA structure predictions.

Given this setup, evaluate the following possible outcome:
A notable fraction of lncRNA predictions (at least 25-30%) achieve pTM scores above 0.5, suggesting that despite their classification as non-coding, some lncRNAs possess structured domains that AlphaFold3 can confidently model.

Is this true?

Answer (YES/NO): NO